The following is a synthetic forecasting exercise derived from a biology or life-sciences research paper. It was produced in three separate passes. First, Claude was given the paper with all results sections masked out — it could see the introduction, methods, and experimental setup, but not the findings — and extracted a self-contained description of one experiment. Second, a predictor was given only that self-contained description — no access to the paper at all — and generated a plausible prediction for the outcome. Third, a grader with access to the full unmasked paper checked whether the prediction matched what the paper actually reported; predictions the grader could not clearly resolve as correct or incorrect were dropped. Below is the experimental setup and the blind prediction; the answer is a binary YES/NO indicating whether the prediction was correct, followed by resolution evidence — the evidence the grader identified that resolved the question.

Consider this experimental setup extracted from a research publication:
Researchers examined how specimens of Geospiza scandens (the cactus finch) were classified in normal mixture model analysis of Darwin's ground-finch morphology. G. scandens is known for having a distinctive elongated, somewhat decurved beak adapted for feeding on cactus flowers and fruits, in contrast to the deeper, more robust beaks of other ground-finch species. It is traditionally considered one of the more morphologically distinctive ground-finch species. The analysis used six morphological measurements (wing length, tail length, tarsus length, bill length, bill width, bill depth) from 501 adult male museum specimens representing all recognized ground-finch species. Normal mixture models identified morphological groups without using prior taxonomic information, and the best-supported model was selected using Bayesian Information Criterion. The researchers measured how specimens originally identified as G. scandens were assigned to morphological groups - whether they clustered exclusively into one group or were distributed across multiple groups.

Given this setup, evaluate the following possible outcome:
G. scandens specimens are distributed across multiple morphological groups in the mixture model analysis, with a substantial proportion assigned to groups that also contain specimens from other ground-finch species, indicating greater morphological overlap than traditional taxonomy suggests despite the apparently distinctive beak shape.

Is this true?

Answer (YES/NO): NO